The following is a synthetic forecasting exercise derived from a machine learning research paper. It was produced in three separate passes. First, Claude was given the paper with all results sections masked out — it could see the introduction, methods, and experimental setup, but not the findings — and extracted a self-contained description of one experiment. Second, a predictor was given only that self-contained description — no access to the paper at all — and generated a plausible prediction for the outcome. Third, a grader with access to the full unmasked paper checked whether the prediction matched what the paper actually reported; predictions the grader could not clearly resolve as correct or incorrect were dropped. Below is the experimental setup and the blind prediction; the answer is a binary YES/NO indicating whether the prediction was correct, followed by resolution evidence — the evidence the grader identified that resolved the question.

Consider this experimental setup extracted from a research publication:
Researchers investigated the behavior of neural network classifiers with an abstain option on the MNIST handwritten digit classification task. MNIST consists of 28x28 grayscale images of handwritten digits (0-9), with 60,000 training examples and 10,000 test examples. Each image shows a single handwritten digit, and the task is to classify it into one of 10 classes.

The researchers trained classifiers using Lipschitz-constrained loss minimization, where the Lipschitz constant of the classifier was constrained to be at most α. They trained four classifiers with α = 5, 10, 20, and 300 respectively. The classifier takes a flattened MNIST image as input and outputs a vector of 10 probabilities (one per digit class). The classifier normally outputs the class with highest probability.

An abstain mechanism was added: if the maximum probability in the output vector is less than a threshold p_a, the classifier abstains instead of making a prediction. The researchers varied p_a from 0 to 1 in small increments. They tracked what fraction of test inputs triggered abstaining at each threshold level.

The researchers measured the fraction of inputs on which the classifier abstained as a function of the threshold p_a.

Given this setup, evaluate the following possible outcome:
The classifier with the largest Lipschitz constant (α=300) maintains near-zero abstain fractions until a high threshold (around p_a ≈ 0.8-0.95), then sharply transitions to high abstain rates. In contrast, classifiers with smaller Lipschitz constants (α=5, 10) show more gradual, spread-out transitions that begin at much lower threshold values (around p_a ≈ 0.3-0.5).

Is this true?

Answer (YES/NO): NO